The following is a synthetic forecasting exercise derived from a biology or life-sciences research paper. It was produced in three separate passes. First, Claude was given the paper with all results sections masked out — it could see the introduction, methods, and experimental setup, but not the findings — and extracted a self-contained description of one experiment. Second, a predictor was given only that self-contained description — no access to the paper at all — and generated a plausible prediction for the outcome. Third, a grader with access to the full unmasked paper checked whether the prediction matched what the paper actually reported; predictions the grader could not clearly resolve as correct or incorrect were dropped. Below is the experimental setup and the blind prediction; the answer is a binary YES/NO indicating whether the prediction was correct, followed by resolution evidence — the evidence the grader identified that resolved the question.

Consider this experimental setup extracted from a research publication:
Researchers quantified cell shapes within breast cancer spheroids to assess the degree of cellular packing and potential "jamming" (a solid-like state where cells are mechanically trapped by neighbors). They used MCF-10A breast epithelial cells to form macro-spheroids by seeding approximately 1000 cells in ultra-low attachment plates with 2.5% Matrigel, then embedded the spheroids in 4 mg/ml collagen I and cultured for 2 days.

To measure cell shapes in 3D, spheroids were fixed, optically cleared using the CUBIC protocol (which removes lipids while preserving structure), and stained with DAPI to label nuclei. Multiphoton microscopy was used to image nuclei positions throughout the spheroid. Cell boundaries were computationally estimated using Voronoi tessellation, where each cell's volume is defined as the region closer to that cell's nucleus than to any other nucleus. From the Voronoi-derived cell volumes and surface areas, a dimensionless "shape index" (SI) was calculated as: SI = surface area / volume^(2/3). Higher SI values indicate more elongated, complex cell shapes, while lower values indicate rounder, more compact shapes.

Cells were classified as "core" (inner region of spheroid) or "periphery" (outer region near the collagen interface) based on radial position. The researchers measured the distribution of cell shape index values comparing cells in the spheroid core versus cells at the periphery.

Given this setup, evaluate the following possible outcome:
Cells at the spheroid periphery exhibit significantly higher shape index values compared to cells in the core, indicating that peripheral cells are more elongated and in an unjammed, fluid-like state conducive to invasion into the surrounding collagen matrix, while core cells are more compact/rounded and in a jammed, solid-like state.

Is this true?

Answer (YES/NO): NO